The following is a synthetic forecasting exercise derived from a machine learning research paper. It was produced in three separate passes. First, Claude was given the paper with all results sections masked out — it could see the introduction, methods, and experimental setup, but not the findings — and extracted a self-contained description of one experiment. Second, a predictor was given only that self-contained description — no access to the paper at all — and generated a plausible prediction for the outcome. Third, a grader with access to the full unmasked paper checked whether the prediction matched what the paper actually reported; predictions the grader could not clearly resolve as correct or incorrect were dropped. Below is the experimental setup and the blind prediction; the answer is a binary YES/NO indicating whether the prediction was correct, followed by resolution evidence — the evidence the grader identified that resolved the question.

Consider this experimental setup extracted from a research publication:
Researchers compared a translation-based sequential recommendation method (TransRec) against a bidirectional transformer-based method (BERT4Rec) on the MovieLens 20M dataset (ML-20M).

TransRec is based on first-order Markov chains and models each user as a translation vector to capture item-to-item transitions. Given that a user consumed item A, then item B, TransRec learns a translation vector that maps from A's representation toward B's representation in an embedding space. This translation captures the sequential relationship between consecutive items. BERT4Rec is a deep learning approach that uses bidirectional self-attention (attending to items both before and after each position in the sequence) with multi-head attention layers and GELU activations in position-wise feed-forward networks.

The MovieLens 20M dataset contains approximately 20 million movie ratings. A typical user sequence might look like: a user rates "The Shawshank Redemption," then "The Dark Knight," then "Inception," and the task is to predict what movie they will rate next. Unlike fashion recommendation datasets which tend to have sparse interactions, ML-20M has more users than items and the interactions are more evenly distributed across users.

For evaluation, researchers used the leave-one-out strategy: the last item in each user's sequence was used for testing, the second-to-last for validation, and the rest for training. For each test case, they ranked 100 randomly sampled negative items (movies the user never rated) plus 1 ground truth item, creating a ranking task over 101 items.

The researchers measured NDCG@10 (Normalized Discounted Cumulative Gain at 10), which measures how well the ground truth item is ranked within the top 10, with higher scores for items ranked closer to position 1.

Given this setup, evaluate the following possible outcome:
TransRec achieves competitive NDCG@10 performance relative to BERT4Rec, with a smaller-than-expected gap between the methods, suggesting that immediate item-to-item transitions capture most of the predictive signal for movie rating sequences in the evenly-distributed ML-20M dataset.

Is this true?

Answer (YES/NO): NO